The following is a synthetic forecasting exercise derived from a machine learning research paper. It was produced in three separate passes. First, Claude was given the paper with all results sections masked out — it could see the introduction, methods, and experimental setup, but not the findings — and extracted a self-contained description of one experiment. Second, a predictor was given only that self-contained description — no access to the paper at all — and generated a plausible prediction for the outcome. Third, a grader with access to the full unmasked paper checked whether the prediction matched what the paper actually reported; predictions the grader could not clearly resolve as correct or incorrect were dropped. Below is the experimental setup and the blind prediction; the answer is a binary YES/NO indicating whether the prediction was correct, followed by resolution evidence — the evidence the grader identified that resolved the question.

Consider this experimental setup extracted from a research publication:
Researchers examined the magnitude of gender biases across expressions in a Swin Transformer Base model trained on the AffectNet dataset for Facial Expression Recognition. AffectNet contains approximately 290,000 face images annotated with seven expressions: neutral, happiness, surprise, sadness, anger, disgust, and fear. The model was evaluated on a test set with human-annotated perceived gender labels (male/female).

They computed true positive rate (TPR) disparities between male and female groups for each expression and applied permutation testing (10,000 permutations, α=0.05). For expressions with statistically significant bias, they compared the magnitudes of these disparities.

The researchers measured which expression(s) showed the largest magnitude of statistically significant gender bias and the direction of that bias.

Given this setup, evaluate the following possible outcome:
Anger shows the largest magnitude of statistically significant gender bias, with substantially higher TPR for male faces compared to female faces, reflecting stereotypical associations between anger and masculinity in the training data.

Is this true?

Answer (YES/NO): YES